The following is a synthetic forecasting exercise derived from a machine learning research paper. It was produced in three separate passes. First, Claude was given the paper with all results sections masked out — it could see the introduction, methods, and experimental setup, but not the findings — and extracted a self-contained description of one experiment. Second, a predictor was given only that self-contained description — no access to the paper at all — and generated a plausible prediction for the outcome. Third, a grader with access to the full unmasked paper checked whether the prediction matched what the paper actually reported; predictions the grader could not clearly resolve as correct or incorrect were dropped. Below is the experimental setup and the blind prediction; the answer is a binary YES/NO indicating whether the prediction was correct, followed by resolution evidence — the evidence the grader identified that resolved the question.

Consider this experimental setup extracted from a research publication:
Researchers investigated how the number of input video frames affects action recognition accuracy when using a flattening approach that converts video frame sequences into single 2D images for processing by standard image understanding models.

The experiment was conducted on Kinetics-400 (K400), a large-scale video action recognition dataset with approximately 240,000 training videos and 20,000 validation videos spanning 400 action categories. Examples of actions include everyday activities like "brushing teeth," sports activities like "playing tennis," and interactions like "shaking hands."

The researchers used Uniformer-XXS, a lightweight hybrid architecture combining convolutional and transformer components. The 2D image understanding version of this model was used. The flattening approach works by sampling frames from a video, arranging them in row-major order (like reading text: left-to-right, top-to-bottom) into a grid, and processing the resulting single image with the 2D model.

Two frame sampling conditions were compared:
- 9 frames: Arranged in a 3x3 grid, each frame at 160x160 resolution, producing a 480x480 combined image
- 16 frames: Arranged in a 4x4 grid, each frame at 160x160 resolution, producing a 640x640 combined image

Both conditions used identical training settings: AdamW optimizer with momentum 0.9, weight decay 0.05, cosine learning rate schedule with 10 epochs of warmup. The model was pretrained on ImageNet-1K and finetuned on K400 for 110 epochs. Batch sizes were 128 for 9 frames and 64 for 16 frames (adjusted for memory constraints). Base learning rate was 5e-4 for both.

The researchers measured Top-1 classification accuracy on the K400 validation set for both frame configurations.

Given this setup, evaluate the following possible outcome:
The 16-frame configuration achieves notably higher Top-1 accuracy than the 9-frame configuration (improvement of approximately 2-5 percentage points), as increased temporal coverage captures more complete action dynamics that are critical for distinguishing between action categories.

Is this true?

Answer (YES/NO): YES